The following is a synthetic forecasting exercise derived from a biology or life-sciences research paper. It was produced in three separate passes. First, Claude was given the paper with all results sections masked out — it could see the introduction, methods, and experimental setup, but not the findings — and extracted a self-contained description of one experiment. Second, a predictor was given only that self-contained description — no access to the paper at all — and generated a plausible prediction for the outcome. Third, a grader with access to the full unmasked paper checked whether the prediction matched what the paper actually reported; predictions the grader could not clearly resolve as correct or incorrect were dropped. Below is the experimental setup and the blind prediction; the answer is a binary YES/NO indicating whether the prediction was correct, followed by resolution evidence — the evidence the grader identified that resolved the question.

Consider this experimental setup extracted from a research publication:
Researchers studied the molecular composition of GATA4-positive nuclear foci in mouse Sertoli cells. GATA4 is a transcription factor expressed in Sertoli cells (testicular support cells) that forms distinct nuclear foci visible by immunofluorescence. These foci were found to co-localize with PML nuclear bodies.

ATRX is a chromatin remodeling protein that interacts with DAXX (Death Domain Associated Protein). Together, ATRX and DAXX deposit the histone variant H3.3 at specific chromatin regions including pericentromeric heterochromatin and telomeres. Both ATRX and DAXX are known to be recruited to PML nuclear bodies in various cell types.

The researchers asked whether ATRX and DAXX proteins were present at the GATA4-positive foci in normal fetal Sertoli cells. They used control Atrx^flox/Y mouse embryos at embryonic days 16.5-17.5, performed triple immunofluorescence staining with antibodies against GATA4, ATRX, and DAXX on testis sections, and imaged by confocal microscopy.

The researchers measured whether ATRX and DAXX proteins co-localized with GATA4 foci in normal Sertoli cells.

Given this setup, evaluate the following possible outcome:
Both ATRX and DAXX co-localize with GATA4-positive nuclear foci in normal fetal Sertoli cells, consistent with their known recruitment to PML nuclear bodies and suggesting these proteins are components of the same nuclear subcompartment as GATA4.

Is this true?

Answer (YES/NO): YES